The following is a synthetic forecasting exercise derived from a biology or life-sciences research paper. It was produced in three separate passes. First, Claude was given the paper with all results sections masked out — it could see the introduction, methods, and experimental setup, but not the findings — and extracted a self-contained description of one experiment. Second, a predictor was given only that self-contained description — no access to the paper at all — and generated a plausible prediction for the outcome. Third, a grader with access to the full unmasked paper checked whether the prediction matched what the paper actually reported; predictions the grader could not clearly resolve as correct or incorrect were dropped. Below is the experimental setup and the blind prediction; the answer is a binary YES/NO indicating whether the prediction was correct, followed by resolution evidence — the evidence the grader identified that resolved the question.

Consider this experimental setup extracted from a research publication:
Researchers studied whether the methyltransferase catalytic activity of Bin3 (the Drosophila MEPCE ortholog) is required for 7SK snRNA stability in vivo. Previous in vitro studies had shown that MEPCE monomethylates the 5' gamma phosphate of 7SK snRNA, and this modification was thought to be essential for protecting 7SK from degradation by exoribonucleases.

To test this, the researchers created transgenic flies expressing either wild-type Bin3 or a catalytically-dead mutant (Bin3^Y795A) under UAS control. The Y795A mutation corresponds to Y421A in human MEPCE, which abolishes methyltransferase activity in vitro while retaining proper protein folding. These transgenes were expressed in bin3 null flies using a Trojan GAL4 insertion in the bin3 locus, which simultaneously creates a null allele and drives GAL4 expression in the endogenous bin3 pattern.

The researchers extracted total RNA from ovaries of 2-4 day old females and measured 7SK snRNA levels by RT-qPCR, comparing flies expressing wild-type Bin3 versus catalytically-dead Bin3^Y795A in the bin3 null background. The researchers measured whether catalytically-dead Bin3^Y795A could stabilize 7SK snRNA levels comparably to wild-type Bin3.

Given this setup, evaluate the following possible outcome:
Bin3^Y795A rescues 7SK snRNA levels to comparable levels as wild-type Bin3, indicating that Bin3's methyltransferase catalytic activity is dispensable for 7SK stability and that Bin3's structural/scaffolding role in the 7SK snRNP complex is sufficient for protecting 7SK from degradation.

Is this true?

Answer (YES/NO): YES